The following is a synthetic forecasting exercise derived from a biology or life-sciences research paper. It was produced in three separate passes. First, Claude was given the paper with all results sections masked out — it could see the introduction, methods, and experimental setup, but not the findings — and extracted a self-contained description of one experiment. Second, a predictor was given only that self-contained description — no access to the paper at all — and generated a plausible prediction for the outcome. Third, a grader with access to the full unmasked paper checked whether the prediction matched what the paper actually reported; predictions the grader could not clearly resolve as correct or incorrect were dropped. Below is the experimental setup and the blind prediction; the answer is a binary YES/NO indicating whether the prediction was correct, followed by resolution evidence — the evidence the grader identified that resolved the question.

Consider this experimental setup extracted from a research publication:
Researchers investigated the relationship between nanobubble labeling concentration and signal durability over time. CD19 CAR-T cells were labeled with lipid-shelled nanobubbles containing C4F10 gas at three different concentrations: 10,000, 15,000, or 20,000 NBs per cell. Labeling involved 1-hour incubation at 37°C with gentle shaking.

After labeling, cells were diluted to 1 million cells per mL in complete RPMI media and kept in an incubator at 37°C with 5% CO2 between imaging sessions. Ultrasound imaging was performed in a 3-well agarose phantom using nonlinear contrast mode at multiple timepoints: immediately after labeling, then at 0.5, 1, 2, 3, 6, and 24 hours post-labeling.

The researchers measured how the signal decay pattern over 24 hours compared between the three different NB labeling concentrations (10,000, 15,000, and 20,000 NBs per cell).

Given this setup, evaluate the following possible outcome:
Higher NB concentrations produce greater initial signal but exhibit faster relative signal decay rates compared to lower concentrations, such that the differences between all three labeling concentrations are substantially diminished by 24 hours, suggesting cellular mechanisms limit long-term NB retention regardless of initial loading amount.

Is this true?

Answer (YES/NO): NO